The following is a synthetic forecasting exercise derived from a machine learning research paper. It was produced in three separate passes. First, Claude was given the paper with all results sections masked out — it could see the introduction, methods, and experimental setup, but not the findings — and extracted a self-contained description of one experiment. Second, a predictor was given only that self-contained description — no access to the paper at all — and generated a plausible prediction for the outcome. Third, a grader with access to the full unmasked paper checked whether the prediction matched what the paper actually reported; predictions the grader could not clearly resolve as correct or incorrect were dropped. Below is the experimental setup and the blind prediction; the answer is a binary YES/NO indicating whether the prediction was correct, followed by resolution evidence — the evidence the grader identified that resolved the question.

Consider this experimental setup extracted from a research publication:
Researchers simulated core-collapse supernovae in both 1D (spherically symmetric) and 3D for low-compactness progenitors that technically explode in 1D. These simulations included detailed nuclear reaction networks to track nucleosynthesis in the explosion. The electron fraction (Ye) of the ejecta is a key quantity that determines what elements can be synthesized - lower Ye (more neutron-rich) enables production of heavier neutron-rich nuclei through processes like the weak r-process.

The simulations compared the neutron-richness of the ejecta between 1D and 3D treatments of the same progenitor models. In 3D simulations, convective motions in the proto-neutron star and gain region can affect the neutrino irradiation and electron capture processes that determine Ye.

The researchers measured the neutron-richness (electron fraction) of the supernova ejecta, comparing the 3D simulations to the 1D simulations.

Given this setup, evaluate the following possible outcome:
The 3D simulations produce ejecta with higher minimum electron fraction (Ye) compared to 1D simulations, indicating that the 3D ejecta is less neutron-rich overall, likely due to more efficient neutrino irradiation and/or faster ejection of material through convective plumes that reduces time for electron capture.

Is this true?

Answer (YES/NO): NO